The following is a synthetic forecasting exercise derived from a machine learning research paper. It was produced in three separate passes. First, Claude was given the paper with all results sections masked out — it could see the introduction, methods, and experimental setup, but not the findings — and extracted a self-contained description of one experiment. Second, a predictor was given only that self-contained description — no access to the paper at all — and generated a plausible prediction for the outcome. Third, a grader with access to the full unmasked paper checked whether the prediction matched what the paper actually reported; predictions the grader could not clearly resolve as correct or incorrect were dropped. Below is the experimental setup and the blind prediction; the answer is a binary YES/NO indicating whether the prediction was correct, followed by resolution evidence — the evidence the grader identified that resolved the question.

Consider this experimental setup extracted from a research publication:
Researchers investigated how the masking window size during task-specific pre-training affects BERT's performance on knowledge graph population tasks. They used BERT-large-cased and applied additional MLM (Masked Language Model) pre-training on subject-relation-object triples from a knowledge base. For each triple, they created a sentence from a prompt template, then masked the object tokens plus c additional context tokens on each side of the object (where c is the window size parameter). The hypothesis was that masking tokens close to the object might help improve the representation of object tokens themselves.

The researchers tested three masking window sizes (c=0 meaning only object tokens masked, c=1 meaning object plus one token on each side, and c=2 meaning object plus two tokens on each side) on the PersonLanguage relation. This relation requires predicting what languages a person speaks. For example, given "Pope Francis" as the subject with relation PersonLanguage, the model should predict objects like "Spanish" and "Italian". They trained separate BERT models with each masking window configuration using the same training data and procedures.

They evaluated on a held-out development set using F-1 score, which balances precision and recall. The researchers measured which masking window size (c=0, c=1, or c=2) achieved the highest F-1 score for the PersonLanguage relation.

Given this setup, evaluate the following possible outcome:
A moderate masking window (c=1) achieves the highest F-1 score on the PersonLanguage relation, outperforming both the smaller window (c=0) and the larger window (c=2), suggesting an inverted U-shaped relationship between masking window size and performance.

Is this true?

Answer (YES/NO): YES